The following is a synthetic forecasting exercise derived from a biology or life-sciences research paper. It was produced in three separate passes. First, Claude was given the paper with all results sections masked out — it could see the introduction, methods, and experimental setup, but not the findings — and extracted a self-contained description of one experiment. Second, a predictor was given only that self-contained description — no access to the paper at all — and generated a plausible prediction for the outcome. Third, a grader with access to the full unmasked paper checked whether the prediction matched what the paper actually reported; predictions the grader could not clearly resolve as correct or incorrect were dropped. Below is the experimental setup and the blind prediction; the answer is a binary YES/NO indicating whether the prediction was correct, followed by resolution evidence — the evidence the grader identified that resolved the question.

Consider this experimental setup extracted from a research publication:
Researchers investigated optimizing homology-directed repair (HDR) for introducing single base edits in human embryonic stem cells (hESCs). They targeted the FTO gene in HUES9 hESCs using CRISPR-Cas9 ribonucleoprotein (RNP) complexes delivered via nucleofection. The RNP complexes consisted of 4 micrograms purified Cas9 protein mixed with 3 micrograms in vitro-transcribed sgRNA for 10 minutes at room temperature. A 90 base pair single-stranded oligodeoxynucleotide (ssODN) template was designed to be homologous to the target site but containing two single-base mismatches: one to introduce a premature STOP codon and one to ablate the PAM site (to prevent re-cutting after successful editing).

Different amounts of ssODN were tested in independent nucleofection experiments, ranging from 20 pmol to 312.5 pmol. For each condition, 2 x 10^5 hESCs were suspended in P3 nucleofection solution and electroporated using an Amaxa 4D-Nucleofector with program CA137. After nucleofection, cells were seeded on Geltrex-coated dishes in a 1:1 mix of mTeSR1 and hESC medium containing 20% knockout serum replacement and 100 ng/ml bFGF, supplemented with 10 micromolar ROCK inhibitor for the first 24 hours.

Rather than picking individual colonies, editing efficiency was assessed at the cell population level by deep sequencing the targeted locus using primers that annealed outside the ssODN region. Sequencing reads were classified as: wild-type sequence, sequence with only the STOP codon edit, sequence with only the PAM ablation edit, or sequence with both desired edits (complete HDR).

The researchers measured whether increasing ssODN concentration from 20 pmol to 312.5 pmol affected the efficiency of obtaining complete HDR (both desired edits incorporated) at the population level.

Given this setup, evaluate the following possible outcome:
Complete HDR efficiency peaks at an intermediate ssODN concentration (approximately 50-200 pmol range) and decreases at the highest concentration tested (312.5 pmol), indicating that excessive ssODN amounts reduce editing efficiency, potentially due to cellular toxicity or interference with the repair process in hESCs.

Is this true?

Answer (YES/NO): YES